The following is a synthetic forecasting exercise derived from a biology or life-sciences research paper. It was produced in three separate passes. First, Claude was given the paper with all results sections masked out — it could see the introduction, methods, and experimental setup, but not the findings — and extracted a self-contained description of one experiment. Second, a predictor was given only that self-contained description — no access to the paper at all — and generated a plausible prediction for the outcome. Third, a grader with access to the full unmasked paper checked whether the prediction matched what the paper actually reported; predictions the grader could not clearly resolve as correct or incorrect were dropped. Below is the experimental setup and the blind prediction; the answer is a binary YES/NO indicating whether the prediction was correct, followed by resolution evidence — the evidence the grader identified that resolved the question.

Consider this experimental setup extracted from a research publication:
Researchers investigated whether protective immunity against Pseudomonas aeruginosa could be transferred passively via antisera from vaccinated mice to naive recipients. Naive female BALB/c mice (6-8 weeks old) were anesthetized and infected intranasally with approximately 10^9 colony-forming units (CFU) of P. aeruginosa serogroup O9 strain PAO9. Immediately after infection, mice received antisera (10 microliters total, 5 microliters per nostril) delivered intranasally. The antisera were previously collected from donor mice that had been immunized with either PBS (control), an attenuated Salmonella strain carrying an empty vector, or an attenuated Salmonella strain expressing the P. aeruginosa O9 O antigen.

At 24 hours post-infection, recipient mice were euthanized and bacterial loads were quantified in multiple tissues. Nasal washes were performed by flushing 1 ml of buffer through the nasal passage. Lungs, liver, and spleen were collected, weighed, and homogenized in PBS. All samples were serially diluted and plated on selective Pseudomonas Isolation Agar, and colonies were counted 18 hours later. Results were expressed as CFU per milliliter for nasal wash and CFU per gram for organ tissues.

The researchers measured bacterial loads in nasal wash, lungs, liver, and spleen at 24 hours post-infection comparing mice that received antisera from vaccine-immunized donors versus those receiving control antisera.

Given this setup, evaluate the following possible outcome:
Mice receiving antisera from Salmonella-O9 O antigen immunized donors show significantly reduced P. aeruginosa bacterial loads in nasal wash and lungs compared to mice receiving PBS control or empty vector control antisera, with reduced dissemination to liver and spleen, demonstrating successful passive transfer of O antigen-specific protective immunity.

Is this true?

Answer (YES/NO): YES